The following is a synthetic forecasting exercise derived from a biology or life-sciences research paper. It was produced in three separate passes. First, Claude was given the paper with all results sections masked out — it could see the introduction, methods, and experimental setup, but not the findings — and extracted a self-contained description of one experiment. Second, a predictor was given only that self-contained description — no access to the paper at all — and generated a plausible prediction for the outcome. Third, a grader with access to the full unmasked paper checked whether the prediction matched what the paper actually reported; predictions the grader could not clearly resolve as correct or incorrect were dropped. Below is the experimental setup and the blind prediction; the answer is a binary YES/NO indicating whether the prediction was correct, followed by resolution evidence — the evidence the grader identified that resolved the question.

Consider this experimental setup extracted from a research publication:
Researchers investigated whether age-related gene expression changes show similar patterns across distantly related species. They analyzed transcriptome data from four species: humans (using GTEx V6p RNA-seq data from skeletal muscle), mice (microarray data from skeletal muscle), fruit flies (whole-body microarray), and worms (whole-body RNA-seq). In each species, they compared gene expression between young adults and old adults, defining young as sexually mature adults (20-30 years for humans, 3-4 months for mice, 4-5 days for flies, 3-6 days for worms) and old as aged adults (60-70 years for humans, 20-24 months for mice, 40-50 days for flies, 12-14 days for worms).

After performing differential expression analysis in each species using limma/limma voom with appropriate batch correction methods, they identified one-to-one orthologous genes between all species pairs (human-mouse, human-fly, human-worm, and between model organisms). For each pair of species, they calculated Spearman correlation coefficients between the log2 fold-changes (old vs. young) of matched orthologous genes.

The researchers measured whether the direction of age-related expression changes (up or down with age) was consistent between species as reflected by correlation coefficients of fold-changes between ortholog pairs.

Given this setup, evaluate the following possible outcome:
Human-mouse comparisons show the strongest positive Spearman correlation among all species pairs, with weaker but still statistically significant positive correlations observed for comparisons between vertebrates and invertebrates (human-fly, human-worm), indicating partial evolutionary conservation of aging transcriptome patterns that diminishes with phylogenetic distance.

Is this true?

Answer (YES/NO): NO